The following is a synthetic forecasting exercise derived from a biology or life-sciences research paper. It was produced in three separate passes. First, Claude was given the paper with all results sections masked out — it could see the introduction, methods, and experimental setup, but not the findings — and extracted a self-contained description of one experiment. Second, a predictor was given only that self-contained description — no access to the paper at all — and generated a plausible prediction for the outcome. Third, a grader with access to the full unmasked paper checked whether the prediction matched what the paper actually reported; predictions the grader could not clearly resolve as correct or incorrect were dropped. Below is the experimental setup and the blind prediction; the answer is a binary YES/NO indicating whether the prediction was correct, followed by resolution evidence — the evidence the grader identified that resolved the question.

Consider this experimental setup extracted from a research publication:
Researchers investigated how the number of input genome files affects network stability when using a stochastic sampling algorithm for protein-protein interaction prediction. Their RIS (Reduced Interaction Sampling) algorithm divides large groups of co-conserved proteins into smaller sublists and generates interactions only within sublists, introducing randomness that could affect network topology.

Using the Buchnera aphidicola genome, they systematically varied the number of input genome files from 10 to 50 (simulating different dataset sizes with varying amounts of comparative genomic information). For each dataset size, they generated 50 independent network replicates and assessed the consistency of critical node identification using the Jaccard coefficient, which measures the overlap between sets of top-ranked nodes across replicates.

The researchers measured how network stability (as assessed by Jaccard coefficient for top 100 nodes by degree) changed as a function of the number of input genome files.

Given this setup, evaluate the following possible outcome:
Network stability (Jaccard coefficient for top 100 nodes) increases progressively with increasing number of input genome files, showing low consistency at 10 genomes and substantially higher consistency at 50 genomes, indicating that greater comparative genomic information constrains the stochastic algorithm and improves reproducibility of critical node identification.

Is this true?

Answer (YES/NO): NO